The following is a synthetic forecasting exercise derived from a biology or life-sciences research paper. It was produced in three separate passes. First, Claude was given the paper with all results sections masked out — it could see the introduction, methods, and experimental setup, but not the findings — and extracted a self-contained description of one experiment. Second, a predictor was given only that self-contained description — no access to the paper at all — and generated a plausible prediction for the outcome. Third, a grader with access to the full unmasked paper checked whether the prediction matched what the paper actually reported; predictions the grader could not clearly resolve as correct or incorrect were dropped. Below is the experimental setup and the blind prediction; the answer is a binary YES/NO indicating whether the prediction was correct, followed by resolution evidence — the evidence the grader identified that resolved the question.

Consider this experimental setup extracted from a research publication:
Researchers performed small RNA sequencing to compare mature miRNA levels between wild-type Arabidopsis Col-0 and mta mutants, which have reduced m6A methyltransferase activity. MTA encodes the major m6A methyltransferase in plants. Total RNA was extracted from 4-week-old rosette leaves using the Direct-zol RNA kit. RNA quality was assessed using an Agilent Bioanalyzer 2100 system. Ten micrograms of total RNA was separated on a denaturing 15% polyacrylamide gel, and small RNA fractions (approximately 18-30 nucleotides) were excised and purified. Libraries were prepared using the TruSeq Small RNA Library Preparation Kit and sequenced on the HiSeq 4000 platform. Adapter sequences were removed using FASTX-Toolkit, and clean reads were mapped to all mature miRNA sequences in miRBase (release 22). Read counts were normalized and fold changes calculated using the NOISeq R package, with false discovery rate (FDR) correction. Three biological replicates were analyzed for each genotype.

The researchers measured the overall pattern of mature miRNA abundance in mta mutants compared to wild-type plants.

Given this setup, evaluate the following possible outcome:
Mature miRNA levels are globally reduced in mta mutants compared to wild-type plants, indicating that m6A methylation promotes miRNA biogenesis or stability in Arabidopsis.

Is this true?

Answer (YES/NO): YES